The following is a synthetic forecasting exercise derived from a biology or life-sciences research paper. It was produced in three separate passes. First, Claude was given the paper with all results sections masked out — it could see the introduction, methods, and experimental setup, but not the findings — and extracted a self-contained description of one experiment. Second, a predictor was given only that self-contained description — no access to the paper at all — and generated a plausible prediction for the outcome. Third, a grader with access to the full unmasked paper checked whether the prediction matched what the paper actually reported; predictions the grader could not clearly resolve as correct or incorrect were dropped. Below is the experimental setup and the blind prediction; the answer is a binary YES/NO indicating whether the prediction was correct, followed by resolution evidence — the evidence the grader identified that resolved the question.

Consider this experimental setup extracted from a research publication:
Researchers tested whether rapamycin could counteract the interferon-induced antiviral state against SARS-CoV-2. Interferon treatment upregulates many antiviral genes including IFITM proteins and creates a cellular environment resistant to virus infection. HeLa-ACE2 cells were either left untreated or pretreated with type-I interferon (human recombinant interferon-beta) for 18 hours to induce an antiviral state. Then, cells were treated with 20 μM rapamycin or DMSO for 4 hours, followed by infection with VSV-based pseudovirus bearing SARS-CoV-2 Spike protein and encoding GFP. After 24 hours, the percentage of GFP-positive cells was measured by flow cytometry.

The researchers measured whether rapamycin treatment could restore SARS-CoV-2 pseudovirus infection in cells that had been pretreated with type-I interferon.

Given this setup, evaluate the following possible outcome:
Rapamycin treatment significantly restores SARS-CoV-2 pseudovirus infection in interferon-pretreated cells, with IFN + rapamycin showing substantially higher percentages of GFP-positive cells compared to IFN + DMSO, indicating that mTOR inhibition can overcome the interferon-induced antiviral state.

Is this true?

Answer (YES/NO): YES